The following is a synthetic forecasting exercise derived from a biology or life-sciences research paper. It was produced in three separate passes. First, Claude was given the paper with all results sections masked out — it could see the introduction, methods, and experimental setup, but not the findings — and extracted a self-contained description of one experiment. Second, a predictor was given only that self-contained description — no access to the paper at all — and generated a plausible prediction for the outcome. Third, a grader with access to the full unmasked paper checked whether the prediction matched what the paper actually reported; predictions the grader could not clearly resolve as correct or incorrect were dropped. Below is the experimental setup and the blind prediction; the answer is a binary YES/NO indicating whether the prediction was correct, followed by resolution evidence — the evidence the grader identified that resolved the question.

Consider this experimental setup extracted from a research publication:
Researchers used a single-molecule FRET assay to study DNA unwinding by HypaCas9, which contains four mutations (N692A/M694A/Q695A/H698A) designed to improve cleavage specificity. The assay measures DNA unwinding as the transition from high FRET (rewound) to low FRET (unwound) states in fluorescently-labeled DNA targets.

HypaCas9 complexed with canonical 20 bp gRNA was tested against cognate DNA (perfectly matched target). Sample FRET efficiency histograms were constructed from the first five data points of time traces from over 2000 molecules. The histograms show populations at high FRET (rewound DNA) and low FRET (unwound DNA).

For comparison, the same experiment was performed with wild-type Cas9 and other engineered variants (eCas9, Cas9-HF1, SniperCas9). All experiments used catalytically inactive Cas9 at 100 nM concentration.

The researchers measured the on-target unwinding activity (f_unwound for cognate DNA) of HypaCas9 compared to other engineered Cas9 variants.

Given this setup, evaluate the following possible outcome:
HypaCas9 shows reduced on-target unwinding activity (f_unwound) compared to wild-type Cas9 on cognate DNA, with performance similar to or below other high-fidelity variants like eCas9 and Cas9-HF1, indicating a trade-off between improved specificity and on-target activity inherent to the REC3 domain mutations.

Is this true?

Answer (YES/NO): YES